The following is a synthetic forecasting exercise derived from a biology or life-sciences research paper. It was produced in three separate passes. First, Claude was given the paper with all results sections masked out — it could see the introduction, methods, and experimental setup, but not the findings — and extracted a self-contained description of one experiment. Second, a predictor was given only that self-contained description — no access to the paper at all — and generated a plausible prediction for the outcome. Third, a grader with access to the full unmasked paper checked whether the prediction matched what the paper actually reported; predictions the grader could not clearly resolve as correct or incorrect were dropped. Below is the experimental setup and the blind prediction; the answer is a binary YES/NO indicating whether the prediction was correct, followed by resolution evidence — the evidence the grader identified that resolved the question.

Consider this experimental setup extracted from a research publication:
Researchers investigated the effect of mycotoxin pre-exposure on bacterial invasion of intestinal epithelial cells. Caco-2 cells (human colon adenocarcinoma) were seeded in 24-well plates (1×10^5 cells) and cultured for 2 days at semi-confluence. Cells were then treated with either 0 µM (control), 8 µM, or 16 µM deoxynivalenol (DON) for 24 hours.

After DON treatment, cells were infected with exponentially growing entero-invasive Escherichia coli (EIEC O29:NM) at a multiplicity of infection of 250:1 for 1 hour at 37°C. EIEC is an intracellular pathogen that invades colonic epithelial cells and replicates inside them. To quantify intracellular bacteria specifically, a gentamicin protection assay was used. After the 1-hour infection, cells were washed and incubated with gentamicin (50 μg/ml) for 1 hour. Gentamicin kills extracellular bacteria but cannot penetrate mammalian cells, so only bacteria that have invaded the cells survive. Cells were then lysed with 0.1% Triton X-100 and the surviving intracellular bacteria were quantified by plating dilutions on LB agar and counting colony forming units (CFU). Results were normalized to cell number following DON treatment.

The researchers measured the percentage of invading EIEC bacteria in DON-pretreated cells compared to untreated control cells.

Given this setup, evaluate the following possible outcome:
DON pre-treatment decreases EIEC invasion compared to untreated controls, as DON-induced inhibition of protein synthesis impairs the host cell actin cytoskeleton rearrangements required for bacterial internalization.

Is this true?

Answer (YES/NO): NO